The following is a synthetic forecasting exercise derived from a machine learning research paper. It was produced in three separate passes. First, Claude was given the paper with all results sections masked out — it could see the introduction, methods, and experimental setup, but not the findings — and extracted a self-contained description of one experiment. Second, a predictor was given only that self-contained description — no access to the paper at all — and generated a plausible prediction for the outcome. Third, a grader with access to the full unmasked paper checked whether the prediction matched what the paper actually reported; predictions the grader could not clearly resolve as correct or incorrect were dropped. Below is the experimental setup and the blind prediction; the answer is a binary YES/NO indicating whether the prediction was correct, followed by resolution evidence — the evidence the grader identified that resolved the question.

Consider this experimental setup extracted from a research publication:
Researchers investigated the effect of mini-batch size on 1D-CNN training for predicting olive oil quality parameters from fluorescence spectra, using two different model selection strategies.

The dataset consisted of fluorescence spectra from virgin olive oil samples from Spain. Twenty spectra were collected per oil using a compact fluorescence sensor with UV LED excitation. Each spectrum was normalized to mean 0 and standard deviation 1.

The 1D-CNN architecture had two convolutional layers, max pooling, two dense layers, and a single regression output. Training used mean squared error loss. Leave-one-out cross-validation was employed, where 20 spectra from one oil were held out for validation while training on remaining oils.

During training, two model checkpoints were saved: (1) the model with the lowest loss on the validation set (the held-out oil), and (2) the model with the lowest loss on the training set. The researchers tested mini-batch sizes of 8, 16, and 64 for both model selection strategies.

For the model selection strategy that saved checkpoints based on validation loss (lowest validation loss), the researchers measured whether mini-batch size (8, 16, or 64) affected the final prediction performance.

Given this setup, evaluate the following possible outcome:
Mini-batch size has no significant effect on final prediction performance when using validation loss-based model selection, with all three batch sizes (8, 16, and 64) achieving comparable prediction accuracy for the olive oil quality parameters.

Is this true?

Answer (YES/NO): YES